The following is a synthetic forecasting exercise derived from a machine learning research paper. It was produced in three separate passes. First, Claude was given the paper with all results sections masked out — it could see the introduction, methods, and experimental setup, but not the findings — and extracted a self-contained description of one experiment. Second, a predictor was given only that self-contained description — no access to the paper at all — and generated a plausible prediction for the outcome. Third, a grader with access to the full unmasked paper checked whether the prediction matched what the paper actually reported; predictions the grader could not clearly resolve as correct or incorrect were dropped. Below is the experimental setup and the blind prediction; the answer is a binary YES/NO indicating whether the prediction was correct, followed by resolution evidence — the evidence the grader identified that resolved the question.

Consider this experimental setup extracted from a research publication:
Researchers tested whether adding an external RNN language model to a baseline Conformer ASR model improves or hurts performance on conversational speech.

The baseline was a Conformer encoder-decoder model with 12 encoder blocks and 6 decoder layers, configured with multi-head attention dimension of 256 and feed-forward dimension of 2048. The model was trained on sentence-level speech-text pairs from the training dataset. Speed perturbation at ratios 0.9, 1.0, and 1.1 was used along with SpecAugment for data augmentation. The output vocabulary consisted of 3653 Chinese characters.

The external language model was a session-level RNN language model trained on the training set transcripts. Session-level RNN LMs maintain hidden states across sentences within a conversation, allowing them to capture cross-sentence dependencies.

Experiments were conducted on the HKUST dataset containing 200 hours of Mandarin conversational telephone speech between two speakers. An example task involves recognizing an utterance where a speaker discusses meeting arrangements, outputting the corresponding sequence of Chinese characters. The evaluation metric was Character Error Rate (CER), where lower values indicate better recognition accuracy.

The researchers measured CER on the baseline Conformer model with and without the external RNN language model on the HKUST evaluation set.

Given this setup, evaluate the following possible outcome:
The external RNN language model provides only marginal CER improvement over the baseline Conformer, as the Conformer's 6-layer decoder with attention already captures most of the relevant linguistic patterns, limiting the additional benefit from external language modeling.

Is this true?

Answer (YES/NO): NO